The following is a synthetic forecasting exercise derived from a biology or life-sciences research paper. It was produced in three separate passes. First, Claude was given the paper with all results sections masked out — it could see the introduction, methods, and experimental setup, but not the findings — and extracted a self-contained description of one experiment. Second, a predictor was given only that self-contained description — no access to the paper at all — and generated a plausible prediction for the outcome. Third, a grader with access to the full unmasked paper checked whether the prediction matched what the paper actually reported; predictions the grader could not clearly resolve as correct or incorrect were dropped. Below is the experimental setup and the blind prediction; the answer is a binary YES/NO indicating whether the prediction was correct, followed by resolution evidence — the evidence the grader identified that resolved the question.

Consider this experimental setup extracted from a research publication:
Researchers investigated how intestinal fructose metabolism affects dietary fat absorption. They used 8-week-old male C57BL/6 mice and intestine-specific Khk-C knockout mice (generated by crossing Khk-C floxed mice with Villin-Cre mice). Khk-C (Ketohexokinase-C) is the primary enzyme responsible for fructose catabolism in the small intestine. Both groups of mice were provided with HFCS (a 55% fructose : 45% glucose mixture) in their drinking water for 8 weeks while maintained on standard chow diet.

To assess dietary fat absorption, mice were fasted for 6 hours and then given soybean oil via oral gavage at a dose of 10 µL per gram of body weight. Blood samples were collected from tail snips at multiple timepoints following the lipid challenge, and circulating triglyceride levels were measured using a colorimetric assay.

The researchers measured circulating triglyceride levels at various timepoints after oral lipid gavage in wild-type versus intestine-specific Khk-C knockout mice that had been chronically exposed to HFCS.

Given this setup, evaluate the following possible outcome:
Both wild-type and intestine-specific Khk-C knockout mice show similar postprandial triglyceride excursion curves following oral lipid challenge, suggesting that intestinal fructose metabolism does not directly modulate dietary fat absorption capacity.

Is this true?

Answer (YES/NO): NO